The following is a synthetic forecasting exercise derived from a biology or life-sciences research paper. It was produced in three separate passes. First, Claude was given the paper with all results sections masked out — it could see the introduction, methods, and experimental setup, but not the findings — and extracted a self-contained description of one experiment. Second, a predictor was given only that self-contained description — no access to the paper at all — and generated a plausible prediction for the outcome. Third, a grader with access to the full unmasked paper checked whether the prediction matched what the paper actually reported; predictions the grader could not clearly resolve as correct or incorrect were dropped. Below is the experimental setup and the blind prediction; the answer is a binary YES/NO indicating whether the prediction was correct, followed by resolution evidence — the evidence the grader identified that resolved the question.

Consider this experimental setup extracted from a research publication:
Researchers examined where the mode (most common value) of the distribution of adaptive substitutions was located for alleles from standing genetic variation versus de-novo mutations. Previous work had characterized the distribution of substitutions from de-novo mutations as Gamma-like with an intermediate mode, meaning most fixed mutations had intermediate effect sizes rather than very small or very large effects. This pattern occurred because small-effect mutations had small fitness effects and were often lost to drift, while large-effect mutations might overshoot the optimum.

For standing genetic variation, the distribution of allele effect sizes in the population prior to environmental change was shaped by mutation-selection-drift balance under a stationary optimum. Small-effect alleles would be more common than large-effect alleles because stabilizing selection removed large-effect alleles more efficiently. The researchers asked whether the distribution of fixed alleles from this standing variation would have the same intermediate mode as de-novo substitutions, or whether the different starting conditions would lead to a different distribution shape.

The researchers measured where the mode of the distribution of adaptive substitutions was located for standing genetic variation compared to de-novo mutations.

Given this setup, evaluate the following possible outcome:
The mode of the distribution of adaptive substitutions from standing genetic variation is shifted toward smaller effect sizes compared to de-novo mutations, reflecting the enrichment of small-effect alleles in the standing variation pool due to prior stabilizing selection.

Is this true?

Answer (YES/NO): YES